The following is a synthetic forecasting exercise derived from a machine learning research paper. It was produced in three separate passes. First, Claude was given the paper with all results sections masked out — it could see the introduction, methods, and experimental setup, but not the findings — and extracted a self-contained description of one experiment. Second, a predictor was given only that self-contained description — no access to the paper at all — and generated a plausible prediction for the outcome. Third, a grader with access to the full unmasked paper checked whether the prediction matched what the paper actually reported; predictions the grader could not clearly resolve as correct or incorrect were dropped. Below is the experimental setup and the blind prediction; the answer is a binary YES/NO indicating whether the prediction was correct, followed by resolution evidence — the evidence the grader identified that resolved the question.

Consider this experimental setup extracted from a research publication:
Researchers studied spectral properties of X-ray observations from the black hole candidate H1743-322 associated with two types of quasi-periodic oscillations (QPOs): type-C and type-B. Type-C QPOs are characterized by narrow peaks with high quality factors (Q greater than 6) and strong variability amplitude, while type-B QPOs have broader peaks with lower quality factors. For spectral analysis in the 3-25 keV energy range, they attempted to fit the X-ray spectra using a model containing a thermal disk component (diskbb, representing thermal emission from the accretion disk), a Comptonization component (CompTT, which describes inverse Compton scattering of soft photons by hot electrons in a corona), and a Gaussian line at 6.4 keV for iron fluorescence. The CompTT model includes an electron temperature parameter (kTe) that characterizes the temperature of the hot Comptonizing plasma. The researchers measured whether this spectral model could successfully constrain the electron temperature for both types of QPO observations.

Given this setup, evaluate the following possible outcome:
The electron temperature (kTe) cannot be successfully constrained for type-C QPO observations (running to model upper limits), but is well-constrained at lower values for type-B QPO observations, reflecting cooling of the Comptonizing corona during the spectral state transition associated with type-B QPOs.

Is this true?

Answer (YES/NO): NO